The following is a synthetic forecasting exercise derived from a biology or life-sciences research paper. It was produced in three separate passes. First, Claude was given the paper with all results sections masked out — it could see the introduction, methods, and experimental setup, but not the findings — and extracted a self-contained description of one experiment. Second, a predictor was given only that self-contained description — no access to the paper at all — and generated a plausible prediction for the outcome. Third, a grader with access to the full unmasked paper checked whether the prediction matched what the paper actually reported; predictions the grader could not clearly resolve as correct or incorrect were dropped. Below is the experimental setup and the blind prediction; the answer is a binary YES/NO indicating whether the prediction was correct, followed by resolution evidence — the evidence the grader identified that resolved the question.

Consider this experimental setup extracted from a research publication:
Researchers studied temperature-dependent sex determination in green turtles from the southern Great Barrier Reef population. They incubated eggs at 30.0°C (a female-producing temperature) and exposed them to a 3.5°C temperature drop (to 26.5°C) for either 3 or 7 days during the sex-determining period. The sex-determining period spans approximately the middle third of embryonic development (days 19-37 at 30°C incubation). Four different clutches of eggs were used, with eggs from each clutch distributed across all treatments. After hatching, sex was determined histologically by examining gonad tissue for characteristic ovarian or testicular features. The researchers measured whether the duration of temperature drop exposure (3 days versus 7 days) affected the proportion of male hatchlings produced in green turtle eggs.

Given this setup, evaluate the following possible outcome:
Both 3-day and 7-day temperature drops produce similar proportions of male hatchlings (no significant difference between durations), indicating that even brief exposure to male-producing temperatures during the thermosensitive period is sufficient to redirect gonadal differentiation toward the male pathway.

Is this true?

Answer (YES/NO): NO